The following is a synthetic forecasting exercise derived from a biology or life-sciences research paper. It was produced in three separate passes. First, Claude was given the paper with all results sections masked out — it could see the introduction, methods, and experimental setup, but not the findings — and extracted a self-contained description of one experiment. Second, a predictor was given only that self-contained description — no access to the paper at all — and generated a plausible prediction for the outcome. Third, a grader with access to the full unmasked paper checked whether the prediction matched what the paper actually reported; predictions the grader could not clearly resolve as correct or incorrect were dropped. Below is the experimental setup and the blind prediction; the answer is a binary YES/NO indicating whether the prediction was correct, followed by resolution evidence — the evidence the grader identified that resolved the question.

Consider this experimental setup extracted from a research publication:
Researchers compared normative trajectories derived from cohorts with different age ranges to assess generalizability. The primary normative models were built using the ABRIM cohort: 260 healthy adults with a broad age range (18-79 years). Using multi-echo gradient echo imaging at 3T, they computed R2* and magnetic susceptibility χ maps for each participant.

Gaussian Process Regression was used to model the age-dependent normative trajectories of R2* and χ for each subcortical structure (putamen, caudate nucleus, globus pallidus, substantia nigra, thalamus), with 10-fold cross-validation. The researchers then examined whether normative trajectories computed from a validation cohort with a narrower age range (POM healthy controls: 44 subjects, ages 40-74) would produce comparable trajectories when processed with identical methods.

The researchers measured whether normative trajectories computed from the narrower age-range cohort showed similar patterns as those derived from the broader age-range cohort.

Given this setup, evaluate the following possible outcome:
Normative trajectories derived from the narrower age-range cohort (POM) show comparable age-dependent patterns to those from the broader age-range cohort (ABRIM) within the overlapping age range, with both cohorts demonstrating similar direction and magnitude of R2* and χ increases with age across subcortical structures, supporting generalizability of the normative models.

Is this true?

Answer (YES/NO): NO